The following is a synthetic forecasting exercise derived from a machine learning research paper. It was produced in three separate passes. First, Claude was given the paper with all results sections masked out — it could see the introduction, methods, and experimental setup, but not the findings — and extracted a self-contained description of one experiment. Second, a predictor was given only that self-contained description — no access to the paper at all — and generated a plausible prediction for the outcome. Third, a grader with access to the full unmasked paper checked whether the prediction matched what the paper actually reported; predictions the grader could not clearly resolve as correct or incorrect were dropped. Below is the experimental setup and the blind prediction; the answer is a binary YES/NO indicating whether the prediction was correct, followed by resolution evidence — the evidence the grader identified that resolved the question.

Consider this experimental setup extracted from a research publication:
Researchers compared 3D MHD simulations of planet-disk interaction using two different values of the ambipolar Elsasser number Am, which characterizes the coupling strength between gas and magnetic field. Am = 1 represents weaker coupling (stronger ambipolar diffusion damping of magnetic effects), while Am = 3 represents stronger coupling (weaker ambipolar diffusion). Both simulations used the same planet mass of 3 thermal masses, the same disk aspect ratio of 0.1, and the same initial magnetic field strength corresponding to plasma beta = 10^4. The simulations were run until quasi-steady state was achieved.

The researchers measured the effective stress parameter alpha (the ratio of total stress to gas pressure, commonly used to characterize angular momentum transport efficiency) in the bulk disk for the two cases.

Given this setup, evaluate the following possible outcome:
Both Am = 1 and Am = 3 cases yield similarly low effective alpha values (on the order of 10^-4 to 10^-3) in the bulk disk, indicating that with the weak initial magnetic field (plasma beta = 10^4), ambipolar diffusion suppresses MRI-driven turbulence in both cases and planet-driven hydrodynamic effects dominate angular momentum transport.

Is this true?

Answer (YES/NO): NO